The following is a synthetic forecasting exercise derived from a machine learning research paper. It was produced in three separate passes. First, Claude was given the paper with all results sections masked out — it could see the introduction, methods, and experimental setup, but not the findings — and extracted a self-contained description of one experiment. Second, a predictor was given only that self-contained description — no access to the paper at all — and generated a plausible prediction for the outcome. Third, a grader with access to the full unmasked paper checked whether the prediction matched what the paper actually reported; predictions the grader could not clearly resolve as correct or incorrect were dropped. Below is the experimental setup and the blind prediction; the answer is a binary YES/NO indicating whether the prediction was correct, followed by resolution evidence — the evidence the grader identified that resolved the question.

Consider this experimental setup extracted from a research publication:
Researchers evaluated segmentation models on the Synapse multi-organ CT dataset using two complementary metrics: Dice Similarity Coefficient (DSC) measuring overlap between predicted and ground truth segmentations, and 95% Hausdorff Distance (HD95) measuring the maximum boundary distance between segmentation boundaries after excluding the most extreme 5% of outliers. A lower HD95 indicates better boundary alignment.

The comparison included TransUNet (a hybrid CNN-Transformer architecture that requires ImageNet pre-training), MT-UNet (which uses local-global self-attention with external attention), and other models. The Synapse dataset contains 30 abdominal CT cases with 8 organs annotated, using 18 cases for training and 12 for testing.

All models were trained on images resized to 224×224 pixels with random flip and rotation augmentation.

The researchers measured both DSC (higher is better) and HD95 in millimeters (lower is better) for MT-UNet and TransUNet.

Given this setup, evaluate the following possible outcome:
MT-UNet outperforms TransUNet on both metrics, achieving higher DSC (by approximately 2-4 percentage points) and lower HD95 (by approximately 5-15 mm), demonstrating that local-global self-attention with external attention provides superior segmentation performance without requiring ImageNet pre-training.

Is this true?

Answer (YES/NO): NO